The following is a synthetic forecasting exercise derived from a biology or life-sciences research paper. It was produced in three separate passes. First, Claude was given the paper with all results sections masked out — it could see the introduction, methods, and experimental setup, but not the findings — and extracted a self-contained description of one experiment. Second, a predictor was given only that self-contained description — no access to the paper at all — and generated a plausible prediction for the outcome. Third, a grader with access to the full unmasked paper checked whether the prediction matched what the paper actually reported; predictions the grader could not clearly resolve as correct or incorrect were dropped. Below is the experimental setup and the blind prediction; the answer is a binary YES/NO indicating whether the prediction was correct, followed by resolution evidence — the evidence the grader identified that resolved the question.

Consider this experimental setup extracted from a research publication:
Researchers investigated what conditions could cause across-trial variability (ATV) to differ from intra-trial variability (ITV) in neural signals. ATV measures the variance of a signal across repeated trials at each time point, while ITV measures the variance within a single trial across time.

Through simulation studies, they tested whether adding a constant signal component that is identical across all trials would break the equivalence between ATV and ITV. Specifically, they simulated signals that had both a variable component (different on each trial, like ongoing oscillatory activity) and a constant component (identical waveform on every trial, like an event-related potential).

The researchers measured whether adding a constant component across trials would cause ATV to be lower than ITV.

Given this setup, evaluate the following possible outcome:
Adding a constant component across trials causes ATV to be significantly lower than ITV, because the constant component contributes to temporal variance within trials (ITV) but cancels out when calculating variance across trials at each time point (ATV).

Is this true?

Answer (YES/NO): YES